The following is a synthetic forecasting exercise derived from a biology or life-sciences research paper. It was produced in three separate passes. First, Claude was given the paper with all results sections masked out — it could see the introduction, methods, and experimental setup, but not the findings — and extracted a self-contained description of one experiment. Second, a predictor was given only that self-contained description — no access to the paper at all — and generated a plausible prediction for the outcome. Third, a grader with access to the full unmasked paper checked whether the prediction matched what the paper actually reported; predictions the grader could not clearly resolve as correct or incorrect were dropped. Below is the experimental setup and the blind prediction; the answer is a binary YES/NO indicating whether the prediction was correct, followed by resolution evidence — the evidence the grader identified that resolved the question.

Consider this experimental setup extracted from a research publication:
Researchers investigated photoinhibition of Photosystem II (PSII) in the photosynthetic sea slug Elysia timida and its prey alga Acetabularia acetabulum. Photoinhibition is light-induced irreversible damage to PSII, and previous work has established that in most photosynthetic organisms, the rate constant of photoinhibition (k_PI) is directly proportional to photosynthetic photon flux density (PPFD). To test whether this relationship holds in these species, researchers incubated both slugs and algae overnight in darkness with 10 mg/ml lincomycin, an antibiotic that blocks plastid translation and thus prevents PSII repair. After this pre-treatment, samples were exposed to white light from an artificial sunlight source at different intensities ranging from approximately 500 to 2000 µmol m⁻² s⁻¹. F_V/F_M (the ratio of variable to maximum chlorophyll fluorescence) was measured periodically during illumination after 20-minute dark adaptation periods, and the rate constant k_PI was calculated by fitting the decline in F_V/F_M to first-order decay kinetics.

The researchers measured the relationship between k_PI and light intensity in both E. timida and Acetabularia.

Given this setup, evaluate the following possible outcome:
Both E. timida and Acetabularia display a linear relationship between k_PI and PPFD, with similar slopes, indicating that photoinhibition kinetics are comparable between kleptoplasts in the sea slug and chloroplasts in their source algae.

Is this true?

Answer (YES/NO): NO